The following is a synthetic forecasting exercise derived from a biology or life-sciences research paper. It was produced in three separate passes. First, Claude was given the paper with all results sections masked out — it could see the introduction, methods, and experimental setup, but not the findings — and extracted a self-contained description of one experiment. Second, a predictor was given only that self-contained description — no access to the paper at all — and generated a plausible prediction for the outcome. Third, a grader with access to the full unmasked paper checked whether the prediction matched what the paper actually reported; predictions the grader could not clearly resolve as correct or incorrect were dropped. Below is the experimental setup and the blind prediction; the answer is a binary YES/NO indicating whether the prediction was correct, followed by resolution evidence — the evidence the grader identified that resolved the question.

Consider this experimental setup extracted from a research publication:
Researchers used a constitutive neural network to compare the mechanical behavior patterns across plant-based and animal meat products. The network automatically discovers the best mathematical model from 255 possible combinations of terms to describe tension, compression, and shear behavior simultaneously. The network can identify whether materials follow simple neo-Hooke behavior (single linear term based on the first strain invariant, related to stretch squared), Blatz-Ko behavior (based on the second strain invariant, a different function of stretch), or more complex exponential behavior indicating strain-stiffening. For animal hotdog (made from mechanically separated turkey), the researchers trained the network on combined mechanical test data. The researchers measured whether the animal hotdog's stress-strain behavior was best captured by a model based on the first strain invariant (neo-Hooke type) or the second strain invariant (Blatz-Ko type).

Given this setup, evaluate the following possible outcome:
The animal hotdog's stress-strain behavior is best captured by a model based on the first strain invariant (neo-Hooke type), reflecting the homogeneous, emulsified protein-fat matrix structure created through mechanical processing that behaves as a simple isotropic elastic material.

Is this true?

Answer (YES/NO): NO